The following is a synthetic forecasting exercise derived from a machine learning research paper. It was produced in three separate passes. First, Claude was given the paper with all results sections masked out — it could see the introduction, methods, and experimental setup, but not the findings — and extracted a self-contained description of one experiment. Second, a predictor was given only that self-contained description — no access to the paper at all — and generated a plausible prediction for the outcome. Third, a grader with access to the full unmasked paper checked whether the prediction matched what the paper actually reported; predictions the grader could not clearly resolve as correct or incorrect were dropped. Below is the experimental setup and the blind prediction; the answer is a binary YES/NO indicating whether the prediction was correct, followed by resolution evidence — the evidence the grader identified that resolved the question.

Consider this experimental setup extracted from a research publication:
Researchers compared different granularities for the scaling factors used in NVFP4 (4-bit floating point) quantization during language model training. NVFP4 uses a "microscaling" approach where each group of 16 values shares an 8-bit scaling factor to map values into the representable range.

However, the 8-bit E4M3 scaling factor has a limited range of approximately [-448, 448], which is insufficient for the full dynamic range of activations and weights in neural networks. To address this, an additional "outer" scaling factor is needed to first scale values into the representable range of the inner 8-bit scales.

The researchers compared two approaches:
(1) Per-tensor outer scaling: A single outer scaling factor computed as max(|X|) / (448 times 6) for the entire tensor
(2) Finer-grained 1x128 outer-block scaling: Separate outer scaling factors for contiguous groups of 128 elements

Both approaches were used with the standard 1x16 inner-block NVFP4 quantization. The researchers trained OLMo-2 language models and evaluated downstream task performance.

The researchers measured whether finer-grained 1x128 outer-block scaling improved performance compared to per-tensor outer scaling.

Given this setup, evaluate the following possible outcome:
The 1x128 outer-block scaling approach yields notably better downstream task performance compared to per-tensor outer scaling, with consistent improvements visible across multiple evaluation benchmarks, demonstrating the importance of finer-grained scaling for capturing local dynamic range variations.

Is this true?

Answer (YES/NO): YES